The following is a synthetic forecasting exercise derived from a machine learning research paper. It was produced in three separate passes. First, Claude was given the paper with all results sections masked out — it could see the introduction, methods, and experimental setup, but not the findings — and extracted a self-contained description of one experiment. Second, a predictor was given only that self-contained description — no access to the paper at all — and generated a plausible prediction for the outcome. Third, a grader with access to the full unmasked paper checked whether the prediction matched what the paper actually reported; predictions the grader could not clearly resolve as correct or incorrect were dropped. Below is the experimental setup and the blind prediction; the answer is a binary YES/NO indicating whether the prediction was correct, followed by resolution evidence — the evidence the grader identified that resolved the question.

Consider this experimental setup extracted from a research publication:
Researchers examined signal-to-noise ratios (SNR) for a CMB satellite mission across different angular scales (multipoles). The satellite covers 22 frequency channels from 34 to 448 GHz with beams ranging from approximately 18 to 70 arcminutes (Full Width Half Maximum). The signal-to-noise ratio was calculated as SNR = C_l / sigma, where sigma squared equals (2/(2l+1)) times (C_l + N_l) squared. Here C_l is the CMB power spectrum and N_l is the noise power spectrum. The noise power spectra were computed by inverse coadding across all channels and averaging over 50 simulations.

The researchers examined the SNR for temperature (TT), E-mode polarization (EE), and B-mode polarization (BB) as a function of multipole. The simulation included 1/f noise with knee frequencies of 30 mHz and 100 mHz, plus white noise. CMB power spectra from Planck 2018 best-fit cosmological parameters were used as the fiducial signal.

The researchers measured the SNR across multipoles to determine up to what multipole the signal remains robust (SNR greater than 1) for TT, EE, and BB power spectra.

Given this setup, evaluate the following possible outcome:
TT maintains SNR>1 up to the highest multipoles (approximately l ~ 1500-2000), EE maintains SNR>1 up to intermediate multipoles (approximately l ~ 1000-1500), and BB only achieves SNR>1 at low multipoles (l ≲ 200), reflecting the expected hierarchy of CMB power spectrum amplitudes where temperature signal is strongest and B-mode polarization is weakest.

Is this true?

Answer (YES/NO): NO